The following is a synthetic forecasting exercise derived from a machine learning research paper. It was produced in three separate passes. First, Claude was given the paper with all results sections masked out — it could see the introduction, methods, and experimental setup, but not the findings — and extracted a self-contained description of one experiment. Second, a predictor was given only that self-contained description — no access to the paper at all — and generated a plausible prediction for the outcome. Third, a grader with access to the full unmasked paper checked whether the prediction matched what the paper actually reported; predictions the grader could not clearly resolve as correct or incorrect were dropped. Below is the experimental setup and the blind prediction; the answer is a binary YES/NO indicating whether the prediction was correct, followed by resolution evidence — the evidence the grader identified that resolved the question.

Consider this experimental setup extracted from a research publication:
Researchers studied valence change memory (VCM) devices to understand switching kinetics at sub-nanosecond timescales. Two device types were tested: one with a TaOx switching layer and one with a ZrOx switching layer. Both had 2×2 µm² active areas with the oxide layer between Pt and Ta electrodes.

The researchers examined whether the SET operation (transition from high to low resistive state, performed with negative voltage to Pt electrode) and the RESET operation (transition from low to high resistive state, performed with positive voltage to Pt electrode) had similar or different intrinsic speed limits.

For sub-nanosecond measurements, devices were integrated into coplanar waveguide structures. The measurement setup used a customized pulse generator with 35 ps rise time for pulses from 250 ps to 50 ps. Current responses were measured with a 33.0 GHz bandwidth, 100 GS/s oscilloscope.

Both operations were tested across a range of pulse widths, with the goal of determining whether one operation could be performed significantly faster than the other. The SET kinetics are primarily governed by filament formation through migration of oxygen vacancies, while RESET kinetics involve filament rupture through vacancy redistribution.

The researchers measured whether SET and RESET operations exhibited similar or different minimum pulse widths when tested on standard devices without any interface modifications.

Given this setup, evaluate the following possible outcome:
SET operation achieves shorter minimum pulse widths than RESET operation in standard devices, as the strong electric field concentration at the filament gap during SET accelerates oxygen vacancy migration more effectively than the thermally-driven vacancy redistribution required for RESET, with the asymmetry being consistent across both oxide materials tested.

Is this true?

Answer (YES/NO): NO